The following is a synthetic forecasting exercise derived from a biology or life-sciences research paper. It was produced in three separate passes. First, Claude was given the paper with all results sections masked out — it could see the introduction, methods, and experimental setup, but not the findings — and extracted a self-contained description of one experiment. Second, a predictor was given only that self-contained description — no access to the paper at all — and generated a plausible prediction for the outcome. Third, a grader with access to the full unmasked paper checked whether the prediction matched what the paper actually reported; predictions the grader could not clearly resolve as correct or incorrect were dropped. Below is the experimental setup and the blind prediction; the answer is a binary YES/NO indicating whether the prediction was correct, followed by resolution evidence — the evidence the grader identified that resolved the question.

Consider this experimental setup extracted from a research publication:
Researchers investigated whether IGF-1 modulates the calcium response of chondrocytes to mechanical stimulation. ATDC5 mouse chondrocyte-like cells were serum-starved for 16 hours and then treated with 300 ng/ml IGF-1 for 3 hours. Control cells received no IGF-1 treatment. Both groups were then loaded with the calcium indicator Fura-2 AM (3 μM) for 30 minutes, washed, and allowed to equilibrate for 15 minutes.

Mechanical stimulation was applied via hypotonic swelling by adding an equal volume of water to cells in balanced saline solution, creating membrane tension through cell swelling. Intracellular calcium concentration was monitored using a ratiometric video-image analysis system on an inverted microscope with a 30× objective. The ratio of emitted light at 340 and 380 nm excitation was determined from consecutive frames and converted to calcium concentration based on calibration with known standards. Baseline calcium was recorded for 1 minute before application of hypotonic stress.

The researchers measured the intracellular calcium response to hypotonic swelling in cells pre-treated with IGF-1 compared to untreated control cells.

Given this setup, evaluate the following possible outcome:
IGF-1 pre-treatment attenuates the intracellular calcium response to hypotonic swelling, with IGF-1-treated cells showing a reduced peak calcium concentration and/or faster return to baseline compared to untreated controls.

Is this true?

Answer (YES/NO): YES